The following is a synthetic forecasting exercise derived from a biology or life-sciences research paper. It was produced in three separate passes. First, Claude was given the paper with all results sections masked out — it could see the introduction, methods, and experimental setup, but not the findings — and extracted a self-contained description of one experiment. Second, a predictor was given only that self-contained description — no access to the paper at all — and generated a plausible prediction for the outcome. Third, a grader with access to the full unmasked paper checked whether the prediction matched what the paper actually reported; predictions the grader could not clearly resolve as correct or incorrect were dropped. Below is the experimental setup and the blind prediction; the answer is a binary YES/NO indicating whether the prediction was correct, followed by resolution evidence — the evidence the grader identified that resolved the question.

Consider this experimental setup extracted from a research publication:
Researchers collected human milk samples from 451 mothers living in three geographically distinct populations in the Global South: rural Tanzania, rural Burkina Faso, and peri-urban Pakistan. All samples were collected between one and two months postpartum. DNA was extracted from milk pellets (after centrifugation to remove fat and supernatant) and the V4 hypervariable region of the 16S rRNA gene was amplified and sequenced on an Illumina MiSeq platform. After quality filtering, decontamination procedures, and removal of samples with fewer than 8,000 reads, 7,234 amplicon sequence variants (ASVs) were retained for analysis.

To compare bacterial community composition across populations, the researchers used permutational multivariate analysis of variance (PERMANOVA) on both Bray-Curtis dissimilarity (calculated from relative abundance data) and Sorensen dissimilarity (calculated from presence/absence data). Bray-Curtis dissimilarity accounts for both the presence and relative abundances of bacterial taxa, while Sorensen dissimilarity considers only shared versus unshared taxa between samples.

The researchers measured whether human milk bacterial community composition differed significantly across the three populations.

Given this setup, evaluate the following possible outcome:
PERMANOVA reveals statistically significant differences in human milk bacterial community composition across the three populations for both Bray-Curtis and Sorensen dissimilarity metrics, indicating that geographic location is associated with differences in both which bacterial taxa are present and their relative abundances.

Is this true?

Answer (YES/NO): YES